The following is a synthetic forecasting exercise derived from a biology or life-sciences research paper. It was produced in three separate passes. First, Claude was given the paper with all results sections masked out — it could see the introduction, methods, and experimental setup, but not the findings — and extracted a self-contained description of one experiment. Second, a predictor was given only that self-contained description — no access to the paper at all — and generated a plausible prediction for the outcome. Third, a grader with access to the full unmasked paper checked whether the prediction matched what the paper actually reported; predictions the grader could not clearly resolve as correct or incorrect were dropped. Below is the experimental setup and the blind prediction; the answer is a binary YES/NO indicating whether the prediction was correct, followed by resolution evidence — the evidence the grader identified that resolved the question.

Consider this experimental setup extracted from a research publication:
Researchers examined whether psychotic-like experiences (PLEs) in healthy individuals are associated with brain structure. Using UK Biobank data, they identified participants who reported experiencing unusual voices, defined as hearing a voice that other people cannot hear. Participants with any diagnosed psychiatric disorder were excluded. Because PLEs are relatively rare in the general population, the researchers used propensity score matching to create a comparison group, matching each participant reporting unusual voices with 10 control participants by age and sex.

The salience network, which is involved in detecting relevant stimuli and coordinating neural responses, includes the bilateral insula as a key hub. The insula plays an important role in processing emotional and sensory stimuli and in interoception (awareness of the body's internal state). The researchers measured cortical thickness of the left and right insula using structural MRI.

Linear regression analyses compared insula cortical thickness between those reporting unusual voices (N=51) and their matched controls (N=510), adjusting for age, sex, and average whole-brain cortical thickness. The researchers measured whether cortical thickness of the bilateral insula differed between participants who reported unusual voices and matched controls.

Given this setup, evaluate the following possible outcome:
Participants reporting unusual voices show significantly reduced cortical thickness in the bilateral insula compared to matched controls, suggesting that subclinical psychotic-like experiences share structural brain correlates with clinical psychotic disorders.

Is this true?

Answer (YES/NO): YES